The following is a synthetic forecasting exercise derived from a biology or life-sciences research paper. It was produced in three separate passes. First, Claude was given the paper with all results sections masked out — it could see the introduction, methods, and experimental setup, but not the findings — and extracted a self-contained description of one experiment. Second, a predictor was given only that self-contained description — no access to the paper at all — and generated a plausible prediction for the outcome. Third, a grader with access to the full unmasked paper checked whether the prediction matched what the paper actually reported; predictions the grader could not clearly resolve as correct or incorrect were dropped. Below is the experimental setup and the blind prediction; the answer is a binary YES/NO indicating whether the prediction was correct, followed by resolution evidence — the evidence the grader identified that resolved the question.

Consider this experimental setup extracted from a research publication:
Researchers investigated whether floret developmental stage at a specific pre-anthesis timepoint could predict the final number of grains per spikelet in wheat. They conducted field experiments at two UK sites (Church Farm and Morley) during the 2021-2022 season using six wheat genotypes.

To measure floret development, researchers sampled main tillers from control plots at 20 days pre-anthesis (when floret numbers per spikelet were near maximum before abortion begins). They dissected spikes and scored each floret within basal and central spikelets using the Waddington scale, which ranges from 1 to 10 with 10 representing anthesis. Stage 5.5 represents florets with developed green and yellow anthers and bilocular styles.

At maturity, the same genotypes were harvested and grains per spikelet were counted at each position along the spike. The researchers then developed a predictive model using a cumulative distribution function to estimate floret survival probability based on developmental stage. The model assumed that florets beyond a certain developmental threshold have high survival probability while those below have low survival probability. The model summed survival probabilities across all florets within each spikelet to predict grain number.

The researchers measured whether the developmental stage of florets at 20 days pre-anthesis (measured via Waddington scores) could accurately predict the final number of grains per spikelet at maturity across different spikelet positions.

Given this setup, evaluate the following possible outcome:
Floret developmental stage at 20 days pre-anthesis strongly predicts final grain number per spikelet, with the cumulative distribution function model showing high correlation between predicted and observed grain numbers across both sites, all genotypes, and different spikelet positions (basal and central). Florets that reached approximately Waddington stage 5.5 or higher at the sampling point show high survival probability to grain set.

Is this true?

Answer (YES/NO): YES